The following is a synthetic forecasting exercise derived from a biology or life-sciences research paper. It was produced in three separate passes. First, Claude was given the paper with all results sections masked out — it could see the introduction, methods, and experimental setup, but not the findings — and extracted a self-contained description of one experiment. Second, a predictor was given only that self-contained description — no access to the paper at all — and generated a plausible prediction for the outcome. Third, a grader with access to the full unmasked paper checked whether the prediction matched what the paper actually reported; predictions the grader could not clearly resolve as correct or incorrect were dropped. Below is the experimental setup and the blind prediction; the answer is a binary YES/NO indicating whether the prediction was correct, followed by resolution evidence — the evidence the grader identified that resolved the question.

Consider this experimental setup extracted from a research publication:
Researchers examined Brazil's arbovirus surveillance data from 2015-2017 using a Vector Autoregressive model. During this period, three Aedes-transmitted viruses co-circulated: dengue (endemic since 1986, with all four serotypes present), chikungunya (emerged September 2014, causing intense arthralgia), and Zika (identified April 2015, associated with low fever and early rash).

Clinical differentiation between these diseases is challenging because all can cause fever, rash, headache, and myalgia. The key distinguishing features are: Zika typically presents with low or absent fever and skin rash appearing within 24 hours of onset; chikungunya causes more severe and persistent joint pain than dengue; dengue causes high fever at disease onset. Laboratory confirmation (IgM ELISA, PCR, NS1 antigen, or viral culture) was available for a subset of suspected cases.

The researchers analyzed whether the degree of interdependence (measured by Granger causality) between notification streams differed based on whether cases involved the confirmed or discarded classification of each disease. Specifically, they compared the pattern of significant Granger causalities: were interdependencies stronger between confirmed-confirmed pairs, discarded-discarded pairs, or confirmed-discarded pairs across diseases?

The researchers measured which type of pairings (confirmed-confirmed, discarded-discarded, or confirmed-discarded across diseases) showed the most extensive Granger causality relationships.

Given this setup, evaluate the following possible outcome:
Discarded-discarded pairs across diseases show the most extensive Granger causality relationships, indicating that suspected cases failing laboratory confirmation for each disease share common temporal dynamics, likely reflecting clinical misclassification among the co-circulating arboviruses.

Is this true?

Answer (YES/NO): NO